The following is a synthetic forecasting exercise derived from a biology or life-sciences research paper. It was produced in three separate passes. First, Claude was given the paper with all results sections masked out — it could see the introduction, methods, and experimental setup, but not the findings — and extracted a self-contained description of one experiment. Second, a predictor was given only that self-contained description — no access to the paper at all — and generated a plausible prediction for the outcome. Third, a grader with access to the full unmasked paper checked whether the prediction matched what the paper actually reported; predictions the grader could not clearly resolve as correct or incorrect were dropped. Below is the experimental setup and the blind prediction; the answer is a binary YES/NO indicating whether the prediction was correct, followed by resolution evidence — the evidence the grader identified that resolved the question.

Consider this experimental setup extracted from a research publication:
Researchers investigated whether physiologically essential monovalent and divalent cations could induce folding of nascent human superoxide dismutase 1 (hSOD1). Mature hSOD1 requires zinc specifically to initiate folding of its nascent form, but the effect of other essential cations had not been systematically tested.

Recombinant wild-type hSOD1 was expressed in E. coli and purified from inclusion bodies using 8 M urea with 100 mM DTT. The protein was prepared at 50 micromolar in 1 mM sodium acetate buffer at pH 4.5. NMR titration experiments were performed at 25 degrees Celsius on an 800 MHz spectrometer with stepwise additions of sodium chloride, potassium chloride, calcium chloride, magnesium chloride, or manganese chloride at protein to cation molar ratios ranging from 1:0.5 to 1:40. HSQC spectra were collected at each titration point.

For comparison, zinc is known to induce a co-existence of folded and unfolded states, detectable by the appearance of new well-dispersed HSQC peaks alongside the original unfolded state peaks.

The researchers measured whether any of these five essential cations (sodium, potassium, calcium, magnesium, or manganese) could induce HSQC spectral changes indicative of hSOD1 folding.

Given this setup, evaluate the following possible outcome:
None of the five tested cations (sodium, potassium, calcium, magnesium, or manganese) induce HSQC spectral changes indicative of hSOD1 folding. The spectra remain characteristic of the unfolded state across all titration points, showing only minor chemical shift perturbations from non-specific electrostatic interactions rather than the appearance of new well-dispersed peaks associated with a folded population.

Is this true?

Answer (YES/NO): YES